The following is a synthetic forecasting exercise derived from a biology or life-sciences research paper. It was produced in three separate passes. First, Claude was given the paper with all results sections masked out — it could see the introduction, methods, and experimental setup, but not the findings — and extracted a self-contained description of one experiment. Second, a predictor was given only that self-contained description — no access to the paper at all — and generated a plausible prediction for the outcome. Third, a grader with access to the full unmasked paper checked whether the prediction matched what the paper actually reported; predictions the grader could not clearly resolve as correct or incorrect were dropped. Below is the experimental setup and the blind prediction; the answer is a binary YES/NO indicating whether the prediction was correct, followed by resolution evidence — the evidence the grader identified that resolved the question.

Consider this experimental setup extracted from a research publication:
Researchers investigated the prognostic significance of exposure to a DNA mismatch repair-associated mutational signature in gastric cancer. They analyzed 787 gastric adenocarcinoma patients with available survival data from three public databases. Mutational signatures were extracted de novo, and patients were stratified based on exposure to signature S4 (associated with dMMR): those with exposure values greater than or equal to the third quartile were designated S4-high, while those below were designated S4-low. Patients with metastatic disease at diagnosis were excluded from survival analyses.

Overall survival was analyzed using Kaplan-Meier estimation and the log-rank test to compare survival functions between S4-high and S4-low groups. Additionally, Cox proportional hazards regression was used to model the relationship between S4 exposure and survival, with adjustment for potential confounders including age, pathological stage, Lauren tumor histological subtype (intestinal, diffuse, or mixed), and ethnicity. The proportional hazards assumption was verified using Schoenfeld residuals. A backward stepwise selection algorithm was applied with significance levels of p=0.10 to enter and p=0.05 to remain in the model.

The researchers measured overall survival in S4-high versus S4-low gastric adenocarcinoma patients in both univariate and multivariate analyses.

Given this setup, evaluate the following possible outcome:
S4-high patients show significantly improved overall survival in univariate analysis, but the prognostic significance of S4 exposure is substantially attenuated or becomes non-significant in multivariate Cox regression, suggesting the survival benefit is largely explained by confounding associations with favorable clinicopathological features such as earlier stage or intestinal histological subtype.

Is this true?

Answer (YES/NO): NO